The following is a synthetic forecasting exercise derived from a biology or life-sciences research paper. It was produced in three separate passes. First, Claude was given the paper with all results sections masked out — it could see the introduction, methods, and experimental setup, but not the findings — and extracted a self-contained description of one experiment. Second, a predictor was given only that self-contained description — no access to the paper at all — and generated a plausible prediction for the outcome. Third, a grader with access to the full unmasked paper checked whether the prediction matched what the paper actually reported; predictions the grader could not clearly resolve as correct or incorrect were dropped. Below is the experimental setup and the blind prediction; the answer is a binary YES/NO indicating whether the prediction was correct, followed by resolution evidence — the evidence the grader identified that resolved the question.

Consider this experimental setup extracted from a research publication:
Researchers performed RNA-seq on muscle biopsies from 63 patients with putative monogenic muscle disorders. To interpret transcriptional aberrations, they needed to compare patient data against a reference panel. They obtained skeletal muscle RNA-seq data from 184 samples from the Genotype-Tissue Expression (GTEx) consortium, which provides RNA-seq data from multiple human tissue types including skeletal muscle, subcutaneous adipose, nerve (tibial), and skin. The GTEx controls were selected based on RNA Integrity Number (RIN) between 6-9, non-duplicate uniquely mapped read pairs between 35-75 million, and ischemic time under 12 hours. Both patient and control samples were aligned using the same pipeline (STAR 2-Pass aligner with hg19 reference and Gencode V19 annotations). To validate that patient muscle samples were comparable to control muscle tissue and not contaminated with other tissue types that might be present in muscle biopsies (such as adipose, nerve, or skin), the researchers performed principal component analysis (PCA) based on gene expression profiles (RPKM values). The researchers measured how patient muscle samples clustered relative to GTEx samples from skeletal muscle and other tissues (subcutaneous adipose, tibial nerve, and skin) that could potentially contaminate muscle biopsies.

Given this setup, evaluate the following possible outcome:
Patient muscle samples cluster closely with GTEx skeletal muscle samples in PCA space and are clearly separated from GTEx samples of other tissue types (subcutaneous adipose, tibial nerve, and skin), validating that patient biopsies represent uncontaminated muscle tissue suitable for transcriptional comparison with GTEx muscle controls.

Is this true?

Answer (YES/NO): YES